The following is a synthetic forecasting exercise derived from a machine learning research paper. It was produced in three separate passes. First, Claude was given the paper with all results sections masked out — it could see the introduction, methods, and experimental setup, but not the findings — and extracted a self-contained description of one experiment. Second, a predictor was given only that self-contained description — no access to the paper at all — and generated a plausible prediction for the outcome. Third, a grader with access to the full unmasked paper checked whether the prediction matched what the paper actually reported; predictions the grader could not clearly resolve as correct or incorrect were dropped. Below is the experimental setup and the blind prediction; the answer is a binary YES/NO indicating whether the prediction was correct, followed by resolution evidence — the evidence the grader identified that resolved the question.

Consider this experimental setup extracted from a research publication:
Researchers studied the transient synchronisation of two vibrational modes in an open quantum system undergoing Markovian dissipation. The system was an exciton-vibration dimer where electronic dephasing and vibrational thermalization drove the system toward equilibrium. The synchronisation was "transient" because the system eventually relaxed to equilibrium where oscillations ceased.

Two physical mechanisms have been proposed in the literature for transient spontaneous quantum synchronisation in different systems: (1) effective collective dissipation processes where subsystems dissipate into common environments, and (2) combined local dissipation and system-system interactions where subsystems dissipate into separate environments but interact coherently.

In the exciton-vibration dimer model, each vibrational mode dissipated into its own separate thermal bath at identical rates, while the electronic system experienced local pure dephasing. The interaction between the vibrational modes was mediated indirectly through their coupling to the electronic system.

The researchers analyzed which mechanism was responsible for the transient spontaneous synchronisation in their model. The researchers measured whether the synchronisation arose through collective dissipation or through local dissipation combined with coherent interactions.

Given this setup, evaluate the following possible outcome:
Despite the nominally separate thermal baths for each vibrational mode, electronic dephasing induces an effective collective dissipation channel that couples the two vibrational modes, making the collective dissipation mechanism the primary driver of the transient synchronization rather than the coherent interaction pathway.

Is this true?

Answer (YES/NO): NO